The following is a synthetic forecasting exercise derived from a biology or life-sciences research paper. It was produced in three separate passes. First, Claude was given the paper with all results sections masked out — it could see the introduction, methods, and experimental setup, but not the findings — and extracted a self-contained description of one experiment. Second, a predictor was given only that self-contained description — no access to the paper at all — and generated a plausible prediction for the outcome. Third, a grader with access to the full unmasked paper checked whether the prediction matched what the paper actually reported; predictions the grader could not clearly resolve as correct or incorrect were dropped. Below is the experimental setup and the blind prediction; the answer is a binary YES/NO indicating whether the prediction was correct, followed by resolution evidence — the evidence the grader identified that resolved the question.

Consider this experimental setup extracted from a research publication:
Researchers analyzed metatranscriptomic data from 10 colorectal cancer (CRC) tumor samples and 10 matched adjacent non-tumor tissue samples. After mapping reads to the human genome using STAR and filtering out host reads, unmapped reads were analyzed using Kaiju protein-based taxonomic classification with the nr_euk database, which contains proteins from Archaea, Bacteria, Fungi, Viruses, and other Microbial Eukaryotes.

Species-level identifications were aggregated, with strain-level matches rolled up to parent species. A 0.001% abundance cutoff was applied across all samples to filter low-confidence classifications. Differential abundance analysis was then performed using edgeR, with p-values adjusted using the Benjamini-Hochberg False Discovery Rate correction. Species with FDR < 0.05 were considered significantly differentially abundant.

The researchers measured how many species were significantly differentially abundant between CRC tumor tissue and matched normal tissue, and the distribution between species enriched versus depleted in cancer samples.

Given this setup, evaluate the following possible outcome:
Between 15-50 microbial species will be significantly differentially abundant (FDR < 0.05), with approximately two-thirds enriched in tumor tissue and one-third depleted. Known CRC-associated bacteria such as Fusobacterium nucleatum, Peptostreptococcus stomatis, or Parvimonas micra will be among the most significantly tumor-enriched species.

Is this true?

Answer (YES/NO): NO